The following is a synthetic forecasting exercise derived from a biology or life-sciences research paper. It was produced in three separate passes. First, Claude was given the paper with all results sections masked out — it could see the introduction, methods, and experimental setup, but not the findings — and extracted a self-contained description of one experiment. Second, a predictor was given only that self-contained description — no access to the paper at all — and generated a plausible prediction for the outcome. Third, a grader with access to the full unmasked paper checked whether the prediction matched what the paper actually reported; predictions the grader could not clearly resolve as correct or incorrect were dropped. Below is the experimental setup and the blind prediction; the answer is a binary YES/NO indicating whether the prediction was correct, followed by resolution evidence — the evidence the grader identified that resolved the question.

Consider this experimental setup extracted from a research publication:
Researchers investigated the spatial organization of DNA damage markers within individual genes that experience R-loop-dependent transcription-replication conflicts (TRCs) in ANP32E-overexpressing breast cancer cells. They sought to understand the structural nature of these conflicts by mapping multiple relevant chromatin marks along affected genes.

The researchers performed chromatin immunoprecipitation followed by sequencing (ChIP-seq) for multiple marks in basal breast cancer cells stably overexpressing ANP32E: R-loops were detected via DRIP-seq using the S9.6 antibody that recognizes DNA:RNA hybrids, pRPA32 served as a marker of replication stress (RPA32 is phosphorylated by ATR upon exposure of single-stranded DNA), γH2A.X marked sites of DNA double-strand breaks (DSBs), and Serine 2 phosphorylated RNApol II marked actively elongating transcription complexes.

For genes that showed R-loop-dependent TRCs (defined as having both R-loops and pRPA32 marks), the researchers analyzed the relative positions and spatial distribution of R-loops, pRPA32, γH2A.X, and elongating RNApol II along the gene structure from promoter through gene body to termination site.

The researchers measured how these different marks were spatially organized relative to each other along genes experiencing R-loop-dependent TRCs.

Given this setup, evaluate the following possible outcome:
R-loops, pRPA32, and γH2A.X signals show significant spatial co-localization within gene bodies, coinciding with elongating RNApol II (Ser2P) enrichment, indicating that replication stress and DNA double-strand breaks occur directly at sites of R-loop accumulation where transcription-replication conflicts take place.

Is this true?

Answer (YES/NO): NO